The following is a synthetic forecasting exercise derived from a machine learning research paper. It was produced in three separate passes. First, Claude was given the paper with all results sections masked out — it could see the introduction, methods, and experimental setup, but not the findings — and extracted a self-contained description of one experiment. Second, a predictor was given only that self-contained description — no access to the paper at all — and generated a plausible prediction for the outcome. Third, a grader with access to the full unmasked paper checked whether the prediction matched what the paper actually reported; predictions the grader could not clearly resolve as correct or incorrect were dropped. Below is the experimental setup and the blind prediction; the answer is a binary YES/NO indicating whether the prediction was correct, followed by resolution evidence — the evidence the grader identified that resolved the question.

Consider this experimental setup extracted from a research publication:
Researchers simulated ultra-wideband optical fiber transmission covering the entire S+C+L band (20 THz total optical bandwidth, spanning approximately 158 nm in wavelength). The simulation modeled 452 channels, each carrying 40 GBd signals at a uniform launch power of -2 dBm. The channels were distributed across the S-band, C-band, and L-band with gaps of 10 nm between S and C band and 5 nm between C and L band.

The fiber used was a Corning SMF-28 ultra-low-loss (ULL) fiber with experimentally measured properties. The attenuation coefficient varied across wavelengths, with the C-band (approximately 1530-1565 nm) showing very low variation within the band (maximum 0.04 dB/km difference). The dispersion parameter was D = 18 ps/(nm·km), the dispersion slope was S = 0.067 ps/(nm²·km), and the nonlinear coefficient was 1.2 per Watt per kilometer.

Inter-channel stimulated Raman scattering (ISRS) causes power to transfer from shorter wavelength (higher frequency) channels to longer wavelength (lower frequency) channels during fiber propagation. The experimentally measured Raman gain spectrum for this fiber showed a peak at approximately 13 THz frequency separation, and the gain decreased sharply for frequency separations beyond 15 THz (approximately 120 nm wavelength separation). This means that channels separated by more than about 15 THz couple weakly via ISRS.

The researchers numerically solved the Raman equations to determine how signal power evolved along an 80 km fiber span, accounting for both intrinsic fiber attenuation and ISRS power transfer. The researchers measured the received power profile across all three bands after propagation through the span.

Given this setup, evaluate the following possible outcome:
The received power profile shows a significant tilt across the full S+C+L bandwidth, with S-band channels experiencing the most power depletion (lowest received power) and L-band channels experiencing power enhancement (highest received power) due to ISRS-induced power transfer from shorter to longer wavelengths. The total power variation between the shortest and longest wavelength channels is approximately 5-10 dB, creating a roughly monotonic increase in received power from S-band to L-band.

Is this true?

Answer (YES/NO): NO